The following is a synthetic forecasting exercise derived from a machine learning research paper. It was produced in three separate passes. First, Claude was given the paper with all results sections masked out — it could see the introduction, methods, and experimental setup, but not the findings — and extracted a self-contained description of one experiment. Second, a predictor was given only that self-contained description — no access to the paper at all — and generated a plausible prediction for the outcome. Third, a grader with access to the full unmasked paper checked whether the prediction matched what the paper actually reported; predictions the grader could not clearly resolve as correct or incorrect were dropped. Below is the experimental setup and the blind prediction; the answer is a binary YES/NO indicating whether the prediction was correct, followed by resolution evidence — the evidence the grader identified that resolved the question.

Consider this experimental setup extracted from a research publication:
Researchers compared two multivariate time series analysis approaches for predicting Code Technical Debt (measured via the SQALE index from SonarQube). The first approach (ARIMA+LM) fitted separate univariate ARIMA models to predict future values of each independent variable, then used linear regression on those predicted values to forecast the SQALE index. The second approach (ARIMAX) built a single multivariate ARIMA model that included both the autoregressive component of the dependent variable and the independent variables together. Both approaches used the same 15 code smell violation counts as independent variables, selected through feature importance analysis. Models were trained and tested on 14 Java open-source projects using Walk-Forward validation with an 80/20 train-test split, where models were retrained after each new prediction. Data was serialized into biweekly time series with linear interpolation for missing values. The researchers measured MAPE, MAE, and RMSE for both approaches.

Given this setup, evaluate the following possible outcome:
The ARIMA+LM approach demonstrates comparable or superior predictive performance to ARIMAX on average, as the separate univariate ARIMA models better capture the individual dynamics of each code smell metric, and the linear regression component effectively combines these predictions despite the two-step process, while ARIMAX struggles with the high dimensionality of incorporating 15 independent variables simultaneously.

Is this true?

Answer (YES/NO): NO